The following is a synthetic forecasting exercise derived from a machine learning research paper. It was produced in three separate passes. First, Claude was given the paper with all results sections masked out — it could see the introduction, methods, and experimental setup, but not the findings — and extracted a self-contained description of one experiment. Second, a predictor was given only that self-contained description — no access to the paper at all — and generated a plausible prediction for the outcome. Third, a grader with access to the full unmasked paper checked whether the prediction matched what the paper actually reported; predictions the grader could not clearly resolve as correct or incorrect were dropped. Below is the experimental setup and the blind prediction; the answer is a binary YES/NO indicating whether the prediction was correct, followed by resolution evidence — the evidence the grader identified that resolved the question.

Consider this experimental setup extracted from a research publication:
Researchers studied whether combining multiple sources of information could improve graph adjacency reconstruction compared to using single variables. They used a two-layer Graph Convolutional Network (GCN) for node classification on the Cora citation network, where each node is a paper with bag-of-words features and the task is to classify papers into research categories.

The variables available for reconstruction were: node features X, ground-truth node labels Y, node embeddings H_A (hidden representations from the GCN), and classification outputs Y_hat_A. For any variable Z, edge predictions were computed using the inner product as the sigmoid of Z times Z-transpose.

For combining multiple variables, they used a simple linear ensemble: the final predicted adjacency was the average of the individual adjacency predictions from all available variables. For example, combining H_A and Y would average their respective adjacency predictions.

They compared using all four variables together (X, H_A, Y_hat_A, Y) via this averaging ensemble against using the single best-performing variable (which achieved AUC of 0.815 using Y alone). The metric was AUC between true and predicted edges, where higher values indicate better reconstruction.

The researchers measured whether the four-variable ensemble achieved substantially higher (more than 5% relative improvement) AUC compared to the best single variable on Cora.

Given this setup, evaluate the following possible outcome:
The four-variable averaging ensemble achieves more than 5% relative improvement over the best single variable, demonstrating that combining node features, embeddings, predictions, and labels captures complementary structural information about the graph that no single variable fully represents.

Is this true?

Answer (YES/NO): NO